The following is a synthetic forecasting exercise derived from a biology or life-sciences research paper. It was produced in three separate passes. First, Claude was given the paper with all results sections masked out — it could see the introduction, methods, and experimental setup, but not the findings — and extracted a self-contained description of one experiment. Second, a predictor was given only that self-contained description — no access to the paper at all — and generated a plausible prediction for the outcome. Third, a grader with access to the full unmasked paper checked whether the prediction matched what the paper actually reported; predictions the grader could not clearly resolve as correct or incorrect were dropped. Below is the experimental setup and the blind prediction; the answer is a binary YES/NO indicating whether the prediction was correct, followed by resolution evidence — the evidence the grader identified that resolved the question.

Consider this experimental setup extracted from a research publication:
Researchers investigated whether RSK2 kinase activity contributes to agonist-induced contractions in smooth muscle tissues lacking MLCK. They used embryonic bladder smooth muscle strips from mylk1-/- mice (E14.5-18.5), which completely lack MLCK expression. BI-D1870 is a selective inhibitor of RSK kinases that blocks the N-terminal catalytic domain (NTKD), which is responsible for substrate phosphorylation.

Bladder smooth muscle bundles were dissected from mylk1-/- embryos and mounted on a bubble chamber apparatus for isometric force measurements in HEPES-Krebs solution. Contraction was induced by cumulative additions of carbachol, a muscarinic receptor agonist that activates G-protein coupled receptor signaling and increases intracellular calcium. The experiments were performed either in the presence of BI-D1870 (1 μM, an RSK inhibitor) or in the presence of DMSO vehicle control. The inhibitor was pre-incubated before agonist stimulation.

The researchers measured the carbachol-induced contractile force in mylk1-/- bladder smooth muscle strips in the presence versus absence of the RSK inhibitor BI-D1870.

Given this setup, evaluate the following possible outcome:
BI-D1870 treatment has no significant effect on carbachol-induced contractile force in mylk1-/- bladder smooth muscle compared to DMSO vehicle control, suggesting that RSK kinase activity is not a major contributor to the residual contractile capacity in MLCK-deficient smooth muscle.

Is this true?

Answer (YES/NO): NO